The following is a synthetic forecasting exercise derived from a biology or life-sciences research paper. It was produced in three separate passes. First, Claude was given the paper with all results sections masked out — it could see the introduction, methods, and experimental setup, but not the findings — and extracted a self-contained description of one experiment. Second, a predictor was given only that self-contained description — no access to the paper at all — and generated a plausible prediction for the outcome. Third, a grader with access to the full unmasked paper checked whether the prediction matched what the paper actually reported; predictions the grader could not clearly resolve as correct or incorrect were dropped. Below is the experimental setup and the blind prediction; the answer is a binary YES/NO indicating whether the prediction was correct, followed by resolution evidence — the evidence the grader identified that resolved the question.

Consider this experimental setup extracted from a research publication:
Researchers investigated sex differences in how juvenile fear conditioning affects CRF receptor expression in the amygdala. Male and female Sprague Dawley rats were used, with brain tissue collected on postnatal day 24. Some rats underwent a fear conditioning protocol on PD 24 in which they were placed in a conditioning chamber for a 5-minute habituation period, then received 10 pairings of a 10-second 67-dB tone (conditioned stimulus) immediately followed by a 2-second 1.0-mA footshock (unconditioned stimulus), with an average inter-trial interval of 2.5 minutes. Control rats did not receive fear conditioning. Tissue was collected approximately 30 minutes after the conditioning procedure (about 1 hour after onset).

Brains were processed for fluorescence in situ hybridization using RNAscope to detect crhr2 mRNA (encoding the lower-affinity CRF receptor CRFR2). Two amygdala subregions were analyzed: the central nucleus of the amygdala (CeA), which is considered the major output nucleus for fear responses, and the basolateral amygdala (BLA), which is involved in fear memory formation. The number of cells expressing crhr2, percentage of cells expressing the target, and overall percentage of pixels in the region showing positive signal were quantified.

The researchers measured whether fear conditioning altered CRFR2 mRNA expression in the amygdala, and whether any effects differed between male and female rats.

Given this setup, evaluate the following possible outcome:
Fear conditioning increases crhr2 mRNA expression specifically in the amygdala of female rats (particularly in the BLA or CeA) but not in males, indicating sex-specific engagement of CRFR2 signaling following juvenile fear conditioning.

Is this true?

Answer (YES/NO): YES